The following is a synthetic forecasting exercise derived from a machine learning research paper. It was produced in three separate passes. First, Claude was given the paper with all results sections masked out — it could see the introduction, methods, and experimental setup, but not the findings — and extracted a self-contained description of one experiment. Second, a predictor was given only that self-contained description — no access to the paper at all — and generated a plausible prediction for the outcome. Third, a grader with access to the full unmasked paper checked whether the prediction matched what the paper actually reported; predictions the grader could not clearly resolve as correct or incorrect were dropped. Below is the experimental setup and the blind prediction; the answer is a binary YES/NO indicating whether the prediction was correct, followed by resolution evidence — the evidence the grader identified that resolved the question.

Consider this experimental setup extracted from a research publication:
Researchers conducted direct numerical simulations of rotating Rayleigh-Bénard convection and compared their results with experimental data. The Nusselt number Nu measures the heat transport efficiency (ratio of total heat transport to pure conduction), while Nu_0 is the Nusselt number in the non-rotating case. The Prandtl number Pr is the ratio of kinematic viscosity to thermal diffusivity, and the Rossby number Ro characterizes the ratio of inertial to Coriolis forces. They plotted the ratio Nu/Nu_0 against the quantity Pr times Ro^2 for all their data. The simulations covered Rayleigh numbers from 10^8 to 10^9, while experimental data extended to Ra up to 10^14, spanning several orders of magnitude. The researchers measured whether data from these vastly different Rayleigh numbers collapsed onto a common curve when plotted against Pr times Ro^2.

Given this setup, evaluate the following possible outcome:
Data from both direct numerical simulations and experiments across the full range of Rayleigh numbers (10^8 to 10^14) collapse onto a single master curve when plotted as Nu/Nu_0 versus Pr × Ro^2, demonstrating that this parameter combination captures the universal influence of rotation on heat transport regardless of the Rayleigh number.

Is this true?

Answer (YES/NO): YES